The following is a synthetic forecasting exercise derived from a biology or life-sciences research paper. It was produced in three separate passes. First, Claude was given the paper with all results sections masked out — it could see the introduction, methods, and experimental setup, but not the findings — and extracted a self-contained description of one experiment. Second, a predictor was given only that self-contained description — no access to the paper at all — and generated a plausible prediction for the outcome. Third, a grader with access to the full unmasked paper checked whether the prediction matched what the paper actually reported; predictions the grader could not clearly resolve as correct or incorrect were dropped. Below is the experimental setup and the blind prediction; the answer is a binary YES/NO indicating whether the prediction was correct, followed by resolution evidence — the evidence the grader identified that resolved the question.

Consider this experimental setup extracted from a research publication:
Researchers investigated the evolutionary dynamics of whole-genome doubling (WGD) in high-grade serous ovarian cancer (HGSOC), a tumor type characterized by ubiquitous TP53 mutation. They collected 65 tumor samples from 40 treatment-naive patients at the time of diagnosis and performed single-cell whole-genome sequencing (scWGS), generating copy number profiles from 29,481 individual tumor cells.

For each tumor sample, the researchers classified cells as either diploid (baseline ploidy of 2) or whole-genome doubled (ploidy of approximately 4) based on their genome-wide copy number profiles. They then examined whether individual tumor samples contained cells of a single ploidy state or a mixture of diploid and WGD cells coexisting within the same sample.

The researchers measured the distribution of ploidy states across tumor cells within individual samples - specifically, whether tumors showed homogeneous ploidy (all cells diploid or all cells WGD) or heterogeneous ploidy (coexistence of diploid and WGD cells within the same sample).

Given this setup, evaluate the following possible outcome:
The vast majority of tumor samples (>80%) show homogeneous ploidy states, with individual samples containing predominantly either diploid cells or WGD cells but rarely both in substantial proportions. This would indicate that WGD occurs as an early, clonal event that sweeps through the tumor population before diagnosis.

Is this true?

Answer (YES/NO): NO